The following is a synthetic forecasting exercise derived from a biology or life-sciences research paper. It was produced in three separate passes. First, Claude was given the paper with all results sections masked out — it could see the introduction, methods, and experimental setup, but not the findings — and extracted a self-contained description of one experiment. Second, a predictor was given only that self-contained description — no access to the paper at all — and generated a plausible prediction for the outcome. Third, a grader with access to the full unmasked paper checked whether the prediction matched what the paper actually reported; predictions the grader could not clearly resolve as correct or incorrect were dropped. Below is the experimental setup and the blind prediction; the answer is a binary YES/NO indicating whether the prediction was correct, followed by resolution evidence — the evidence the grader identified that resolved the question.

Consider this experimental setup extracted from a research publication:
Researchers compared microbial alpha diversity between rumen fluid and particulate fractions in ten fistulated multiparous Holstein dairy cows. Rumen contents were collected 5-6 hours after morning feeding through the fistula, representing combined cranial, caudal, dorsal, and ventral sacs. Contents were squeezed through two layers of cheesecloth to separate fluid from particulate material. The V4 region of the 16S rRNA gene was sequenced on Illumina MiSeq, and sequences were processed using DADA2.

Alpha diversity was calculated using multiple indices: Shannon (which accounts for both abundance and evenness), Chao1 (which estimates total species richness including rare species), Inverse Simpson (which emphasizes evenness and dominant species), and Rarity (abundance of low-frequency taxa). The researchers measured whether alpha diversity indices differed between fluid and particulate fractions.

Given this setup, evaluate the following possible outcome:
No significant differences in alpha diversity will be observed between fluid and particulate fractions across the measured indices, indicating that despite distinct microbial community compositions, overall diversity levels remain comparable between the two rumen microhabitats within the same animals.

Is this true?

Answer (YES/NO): NO